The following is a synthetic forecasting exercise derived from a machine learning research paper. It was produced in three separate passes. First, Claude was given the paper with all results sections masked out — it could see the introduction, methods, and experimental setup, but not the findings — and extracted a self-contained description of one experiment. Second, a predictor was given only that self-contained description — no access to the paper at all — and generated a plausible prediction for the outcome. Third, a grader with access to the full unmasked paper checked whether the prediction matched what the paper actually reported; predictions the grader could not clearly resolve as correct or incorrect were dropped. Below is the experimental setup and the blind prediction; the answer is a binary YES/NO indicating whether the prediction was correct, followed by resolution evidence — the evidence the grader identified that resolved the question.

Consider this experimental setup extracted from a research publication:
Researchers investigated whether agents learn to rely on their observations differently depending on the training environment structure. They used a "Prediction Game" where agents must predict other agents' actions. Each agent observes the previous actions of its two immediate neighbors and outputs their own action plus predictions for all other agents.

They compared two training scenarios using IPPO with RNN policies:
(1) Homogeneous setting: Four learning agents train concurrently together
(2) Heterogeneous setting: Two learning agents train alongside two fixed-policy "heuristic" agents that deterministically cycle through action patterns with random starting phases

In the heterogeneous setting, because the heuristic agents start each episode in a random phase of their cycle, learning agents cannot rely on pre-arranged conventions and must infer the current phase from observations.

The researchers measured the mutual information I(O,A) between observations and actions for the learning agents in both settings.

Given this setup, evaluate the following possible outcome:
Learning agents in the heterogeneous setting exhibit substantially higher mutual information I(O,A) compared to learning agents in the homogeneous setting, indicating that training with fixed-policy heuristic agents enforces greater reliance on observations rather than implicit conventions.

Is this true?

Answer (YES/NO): YES